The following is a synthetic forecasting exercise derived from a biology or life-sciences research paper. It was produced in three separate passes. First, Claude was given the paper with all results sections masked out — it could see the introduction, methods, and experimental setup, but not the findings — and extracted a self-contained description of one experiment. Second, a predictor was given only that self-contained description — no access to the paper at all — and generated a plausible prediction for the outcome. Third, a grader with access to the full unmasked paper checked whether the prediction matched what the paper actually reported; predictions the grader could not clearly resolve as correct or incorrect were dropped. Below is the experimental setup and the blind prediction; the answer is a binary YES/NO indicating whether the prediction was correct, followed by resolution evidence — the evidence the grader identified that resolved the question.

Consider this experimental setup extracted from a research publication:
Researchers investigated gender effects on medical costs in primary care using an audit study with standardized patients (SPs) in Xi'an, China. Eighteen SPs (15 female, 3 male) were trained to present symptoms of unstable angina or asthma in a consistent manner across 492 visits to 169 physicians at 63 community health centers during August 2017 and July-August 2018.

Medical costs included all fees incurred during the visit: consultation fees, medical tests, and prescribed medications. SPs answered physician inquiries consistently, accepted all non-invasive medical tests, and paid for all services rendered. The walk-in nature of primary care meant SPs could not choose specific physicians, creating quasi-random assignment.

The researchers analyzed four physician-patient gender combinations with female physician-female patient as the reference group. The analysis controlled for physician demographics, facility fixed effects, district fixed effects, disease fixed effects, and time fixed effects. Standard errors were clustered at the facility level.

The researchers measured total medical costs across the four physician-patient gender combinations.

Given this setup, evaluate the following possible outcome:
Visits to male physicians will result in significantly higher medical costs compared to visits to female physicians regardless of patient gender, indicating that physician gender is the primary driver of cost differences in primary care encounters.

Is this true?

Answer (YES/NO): NO